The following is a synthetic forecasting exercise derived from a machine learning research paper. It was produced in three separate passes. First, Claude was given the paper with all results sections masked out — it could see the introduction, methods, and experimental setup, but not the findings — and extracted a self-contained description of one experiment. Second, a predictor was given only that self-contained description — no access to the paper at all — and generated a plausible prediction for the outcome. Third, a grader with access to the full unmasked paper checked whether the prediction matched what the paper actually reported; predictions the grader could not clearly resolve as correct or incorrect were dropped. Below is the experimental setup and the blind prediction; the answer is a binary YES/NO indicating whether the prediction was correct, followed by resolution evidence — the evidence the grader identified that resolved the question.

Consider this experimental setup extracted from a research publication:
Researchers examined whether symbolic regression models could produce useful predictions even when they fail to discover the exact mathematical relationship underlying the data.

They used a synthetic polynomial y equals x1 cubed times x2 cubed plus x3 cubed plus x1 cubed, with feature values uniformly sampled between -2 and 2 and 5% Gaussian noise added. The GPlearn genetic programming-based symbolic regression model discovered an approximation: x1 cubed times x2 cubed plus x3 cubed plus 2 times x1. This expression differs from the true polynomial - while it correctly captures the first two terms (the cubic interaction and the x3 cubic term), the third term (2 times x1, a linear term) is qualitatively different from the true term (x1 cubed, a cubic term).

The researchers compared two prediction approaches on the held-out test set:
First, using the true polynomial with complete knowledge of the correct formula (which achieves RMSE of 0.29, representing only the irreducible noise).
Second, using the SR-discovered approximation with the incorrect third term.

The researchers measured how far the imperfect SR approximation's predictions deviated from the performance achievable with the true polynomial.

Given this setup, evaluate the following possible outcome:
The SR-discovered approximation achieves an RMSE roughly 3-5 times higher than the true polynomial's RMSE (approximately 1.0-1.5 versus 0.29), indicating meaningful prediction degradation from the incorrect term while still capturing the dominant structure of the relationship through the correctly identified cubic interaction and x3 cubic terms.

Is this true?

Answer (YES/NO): YES